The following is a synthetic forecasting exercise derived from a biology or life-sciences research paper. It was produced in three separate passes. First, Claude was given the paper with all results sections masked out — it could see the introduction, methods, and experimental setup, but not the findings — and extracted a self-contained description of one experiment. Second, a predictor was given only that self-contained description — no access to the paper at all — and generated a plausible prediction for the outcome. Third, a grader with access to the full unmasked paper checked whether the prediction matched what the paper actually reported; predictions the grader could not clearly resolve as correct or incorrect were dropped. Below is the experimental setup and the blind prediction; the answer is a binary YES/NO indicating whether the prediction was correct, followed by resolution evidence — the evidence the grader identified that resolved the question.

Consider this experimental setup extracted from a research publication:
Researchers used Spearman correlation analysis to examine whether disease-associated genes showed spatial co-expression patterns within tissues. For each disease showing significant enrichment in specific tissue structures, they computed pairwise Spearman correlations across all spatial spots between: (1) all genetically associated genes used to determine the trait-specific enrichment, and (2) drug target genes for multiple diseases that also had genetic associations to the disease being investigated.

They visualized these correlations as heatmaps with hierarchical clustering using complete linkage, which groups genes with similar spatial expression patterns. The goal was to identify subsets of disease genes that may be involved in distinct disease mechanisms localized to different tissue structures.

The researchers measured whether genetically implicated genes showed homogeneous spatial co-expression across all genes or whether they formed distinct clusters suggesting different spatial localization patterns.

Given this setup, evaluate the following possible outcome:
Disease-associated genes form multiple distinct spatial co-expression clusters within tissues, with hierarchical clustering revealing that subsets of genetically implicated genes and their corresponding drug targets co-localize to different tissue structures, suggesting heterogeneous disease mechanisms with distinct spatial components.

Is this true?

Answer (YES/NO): YES